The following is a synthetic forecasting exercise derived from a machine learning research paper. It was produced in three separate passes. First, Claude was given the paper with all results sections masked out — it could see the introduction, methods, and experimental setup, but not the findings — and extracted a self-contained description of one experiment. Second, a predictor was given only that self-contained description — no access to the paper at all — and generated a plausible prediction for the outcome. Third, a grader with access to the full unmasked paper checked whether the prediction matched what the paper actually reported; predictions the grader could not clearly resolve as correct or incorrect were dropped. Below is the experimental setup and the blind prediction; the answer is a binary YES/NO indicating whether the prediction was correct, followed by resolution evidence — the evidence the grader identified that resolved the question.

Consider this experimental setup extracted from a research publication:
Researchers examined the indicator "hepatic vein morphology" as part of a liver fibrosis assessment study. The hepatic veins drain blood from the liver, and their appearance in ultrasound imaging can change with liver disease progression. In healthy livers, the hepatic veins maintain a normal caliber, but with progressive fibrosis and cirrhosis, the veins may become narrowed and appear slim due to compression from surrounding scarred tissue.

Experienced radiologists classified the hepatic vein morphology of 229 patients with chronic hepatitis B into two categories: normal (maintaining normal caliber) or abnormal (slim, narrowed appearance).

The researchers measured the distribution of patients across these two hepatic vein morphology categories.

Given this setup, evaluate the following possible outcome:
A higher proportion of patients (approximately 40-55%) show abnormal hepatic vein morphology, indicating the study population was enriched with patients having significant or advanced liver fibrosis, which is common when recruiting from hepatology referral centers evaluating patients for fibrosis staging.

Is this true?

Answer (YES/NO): NO